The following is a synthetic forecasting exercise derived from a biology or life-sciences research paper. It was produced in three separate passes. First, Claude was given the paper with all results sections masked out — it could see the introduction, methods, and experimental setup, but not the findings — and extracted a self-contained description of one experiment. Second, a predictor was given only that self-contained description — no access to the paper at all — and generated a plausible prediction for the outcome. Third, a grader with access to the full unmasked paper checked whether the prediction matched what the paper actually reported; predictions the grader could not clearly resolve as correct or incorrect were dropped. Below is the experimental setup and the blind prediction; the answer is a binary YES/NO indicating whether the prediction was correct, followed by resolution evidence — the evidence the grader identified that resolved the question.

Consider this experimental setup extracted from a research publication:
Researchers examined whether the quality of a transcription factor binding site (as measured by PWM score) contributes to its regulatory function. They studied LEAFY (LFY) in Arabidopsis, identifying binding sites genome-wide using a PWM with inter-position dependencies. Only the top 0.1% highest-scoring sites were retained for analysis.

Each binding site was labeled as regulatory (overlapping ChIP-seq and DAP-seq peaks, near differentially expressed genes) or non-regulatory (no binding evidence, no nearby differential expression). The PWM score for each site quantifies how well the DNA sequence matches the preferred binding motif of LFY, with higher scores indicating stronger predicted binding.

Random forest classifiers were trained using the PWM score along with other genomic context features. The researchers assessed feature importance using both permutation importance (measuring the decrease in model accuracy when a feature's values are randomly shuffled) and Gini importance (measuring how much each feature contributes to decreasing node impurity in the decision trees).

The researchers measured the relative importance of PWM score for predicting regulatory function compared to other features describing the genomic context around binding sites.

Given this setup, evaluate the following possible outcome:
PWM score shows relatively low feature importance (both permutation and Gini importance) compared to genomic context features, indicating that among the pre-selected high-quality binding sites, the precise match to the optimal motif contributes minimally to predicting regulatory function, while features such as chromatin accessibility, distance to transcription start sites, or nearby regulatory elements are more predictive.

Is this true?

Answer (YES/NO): NO